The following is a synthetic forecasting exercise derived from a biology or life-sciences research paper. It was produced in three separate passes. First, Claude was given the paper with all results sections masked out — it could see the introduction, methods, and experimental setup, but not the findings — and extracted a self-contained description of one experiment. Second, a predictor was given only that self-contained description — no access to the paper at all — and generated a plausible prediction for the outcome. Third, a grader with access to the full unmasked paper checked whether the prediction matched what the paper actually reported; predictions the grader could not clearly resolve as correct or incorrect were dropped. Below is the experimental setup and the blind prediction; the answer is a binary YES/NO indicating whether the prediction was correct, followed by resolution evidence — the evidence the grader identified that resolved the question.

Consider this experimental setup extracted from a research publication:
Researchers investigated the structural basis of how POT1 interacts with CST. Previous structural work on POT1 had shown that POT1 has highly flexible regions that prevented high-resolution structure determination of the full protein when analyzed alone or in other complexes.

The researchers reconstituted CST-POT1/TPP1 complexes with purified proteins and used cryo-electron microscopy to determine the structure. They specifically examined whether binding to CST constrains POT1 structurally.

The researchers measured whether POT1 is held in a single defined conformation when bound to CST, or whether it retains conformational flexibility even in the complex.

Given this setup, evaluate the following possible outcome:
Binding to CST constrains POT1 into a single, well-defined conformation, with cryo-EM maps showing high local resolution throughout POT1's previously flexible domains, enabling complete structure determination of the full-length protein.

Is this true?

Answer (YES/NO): YES